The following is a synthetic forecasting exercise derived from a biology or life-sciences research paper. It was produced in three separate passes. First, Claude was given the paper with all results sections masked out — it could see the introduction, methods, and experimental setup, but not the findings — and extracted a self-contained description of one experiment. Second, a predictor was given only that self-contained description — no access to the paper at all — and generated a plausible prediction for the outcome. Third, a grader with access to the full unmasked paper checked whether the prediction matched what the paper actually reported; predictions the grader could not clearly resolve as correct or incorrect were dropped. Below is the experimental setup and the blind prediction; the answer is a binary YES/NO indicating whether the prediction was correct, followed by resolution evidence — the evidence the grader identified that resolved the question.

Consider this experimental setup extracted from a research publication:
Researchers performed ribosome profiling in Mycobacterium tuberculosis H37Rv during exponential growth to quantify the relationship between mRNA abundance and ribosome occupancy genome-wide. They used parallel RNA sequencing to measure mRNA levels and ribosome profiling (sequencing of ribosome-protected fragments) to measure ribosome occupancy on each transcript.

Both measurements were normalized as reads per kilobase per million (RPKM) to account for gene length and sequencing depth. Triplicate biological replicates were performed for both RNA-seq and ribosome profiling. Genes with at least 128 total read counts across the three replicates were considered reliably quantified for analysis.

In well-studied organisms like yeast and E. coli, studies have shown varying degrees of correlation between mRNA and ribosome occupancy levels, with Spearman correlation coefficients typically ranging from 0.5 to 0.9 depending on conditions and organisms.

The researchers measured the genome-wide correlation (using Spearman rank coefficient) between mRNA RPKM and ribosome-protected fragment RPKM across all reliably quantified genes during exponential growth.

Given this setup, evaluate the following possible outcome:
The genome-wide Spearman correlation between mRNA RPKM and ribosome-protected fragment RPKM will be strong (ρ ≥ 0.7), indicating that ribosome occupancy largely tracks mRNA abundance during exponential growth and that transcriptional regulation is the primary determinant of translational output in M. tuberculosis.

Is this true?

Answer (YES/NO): YES